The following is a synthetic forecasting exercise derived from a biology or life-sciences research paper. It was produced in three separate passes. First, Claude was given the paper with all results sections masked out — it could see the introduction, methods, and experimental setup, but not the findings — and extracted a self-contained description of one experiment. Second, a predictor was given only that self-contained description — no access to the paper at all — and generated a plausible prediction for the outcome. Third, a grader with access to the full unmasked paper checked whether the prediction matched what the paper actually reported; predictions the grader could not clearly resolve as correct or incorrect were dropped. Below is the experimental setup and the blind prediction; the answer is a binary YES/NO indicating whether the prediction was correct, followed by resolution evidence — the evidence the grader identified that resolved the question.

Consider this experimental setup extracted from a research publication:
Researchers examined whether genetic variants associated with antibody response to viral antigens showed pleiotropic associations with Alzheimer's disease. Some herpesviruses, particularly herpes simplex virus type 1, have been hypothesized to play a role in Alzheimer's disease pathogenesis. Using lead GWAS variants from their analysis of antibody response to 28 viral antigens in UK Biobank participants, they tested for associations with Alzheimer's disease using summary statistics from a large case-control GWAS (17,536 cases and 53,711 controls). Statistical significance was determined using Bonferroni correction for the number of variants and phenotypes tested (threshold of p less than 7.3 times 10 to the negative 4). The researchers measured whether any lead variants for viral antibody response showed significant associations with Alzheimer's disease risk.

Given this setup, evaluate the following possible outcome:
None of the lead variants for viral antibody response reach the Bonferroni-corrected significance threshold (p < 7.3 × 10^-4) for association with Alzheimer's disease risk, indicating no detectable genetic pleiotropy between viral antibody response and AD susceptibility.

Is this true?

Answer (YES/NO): NO